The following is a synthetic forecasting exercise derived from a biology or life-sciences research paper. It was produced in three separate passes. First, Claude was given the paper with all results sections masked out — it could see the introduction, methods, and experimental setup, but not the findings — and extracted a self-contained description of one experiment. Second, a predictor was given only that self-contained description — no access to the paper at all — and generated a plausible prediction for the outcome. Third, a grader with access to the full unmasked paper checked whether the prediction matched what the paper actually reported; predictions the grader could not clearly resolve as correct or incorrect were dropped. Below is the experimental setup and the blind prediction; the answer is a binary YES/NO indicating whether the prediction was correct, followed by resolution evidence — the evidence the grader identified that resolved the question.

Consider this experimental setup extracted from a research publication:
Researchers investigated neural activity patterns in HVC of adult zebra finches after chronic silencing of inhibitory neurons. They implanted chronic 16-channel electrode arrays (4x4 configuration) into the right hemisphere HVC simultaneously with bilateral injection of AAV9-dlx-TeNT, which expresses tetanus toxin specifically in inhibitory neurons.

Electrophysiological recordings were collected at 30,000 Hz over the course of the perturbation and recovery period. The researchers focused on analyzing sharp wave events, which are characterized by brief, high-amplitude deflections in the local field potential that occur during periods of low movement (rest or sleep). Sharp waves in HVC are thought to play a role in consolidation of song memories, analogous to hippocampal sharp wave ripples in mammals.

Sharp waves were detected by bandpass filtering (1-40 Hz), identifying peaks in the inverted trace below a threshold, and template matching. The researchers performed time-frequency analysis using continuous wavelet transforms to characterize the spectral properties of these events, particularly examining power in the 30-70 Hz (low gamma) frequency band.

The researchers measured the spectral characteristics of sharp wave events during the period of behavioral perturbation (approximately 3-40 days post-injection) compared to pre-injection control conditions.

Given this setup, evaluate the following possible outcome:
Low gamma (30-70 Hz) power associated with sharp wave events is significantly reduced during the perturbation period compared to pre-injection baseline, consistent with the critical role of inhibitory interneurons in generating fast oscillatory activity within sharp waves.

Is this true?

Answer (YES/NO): NO